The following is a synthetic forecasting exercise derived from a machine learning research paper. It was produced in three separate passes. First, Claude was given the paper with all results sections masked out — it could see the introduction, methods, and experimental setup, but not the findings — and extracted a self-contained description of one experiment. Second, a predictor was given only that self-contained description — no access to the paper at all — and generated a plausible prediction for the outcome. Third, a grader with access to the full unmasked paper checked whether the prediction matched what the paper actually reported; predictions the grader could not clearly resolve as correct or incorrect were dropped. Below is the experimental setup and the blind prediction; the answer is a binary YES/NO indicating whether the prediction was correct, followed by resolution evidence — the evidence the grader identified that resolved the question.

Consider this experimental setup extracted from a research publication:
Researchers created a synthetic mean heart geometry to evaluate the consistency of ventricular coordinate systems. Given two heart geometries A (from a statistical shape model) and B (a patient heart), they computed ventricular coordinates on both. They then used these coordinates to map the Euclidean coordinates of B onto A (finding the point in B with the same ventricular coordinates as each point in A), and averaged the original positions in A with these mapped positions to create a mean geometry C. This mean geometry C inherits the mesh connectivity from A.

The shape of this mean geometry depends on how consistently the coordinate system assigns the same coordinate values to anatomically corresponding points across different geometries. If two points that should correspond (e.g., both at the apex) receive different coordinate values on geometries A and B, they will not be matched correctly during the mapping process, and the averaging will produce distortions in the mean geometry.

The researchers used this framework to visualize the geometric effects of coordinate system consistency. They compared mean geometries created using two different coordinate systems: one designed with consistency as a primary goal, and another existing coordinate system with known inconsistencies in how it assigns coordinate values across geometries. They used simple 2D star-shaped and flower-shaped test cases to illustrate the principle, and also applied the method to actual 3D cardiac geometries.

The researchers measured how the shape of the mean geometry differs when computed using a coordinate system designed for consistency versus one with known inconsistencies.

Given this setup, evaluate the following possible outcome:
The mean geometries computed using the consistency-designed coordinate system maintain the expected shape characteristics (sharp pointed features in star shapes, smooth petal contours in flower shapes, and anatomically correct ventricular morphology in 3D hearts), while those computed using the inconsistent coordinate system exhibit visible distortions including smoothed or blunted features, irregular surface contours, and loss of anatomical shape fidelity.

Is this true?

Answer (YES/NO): NO